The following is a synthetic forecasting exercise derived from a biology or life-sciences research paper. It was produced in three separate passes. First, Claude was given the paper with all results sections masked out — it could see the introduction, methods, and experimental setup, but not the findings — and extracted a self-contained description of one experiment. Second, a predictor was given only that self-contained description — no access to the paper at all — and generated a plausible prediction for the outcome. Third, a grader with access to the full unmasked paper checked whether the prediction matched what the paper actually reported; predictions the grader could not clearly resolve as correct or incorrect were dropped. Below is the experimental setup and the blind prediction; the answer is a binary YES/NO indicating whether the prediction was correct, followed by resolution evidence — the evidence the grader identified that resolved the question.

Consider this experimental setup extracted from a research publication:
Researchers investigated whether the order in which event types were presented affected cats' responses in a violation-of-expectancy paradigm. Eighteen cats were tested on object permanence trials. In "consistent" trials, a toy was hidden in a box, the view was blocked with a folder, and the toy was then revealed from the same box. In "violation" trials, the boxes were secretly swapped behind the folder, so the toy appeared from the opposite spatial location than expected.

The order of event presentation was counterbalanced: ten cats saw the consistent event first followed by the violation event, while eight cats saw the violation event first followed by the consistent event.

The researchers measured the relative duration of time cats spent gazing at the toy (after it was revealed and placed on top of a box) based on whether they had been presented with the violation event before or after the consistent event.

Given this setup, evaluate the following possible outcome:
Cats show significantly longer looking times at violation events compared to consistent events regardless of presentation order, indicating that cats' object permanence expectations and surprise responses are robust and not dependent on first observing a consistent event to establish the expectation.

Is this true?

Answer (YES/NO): NO